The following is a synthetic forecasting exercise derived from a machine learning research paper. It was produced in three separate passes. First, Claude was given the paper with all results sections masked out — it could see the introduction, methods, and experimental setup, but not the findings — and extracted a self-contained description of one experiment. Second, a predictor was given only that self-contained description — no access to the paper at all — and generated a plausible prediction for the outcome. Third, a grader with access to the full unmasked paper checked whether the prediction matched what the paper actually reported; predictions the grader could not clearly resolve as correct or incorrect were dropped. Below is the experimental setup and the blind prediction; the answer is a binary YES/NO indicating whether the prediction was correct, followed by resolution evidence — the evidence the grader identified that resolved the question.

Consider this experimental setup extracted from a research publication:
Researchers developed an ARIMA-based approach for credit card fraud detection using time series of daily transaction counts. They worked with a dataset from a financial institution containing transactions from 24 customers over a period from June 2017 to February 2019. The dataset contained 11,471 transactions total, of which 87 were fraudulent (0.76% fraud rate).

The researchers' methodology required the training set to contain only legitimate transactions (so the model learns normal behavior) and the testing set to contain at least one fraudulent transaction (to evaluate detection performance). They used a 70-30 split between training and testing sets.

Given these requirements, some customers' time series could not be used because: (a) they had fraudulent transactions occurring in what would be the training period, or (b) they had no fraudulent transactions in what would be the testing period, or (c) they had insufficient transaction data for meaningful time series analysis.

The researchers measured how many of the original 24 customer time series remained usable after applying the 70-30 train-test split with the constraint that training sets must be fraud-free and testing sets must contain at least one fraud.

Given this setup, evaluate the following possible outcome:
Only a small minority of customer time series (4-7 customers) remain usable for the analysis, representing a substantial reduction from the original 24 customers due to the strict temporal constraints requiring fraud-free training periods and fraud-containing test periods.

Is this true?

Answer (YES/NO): NO